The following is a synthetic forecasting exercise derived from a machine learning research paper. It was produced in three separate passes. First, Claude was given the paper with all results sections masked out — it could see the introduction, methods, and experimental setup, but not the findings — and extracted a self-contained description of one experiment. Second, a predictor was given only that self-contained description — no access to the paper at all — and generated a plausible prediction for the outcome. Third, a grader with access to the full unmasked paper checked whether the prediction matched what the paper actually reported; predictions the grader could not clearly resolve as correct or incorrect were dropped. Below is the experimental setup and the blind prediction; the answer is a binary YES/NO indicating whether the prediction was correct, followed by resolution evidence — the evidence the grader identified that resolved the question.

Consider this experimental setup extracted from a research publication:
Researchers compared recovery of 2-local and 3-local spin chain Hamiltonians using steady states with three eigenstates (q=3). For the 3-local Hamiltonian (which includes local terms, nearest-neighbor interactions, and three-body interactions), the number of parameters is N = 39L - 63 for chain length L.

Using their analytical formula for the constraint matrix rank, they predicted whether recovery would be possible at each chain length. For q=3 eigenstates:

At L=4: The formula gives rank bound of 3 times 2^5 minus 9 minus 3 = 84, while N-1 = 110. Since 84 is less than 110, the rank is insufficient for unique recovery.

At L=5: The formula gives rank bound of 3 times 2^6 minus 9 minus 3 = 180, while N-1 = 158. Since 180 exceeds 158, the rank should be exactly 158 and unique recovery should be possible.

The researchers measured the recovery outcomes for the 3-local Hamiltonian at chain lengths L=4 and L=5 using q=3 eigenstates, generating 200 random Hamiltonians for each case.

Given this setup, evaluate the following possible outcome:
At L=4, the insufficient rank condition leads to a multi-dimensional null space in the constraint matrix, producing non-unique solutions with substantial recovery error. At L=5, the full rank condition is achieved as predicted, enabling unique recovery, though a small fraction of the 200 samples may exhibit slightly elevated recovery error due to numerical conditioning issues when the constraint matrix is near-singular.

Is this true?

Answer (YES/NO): NO